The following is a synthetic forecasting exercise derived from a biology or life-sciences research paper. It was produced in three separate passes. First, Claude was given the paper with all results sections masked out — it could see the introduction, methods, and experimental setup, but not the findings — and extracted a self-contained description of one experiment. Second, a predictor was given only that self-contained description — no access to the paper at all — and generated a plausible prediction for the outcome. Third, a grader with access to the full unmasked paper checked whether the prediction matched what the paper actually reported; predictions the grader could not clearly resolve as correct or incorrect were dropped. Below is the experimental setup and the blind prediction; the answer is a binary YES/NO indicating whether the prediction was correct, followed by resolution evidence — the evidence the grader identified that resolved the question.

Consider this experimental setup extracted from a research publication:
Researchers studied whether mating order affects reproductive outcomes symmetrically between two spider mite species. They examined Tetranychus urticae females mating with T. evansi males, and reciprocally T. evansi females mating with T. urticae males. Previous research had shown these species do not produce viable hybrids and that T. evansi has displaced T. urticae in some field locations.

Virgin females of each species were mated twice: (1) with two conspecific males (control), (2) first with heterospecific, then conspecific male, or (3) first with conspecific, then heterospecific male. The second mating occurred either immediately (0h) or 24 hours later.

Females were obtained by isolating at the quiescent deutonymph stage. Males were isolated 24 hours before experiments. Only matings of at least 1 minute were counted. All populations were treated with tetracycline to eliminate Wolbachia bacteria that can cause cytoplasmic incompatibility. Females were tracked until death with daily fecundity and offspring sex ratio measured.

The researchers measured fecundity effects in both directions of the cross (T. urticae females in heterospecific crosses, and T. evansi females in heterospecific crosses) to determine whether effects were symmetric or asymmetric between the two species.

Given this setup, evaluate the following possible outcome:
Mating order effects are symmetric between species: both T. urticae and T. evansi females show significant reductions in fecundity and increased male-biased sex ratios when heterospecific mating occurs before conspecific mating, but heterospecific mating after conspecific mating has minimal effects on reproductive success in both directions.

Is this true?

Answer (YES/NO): NO